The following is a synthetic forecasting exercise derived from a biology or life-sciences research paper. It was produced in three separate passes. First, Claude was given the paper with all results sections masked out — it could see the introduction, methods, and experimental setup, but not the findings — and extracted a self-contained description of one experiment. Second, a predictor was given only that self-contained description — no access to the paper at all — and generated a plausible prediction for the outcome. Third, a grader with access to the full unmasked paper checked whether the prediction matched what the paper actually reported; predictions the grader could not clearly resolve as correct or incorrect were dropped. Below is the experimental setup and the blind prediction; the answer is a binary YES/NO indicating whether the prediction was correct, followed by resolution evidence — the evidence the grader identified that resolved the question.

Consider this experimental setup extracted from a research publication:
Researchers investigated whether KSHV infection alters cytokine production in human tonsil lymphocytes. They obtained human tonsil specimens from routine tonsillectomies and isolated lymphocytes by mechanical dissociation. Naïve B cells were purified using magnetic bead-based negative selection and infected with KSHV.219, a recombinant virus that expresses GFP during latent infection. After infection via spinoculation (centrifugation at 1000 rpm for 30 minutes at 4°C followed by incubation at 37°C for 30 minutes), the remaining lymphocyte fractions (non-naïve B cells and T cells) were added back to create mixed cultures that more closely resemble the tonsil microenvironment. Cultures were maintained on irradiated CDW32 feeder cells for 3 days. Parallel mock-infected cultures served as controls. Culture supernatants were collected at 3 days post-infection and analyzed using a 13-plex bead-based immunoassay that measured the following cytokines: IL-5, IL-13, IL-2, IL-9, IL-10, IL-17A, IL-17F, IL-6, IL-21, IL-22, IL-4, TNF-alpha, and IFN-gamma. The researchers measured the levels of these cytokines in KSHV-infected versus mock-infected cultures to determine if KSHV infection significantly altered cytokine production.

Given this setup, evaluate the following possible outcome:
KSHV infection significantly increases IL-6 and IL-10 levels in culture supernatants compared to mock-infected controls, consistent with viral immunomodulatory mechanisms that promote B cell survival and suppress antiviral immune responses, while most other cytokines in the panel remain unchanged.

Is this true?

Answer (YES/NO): NO